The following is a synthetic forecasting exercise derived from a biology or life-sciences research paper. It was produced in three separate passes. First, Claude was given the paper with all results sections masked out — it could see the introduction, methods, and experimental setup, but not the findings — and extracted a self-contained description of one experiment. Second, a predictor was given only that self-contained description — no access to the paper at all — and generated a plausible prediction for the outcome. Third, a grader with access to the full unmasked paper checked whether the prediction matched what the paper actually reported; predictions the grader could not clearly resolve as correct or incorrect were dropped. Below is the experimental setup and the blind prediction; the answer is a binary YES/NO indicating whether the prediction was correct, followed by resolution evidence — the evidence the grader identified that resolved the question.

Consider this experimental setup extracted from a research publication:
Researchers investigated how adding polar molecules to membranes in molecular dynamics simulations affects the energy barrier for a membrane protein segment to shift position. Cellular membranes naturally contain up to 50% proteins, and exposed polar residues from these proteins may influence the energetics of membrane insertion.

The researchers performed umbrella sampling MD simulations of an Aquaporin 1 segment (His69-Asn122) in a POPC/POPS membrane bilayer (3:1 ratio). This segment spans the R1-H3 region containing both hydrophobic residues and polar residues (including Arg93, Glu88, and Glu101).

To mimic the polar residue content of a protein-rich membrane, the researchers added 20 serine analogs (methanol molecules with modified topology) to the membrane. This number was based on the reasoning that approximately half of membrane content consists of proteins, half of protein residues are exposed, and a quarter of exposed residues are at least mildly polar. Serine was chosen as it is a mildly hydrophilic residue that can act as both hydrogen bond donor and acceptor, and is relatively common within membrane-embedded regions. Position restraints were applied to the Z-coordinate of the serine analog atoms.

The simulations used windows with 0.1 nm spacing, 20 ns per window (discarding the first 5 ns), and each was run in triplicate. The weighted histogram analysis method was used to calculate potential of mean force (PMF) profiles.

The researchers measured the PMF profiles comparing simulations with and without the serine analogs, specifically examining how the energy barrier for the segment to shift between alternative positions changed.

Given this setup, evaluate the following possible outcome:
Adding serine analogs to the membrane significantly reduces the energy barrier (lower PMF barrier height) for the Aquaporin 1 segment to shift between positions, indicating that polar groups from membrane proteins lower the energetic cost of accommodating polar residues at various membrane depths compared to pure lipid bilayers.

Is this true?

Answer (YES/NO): YES